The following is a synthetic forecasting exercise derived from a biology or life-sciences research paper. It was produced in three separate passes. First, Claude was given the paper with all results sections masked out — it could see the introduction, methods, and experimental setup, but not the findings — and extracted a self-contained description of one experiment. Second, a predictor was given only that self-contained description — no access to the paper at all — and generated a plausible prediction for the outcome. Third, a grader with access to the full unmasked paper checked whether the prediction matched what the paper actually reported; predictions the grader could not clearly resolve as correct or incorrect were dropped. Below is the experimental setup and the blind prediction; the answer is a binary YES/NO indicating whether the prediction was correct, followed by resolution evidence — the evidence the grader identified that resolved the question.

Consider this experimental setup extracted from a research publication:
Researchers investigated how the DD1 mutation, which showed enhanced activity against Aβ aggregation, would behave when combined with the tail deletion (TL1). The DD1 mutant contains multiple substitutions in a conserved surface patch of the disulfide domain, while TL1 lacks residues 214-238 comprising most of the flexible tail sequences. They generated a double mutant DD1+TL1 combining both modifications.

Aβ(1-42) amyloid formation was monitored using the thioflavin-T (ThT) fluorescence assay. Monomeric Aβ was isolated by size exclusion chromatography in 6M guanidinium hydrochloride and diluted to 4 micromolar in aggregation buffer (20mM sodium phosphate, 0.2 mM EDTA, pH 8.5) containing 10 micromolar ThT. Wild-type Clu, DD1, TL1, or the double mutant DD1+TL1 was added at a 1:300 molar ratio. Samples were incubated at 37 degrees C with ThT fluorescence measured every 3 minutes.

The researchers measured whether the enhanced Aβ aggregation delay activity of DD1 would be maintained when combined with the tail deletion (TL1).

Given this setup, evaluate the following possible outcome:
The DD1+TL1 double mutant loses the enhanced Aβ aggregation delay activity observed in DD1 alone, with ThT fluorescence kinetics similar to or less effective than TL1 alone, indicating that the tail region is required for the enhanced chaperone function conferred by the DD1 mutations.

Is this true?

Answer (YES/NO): YES